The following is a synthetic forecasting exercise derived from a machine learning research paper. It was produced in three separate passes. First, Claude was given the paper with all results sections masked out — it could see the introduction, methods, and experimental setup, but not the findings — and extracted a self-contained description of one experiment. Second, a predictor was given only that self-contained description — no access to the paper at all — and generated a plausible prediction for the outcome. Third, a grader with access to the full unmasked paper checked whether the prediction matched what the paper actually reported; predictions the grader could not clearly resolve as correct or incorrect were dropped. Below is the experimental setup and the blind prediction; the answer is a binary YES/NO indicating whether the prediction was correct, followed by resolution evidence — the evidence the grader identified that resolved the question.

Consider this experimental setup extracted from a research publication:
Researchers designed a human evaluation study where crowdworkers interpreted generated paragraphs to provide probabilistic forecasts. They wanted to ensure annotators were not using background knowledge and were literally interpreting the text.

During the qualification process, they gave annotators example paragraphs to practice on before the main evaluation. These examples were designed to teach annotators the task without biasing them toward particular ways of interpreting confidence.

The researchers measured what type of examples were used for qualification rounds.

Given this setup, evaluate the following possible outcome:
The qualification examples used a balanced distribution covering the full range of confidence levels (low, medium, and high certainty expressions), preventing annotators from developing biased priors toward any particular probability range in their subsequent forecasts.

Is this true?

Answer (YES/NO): NO